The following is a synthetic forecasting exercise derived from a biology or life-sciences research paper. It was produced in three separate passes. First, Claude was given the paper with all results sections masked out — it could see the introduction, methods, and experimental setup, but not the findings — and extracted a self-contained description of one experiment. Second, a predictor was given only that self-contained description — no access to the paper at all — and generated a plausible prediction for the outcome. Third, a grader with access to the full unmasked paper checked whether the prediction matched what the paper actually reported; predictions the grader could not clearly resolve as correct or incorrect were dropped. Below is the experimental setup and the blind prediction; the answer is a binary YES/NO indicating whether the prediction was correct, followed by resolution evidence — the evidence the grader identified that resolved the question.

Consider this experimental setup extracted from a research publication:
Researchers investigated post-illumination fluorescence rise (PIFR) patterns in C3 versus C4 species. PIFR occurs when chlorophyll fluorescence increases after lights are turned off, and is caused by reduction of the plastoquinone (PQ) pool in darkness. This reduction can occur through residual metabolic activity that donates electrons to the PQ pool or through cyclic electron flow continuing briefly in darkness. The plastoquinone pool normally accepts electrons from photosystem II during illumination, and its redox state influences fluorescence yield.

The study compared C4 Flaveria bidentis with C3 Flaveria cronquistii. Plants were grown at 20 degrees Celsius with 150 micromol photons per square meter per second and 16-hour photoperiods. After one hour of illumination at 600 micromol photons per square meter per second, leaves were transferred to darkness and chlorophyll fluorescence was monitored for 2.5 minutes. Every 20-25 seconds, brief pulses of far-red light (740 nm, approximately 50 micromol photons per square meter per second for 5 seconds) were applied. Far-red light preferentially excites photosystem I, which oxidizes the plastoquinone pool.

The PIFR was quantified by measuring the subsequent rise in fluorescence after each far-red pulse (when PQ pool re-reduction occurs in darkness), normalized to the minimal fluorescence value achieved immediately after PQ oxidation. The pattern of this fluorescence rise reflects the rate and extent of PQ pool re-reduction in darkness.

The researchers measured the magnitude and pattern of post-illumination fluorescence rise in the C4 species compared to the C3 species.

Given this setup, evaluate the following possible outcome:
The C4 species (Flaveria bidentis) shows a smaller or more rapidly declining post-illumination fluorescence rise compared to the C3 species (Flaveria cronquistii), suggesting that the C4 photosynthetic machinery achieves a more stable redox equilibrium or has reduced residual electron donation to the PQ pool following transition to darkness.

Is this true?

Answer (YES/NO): NO